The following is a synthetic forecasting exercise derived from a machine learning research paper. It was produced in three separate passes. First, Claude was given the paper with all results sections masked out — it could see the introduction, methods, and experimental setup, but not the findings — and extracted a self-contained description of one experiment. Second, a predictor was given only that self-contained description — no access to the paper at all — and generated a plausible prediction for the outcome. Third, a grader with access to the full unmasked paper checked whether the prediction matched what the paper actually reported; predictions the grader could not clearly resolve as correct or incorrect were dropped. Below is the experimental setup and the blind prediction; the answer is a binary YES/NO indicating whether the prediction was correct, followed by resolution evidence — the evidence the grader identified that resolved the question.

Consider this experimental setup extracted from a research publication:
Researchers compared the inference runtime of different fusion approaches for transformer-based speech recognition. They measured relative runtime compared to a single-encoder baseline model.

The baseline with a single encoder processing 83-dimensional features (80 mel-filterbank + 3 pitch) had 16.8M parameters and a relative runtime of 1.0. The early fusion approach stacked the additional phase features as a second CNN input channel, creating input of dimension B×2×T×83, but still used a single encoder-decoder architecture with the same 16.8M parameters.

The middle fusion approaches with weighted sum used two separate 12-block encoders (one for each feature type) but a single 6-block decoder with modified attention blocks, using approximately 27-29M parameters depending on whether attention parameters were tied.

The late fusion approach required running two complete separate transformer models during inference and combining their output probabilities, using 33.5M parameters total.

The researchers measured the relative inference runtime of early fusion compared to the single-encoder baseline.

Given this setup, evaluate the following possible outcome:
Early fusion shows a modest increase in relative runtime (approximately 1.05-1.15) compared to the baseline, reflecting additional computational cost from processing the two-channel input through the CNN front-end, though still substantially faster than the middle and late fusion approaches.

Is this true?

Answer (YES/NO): NO